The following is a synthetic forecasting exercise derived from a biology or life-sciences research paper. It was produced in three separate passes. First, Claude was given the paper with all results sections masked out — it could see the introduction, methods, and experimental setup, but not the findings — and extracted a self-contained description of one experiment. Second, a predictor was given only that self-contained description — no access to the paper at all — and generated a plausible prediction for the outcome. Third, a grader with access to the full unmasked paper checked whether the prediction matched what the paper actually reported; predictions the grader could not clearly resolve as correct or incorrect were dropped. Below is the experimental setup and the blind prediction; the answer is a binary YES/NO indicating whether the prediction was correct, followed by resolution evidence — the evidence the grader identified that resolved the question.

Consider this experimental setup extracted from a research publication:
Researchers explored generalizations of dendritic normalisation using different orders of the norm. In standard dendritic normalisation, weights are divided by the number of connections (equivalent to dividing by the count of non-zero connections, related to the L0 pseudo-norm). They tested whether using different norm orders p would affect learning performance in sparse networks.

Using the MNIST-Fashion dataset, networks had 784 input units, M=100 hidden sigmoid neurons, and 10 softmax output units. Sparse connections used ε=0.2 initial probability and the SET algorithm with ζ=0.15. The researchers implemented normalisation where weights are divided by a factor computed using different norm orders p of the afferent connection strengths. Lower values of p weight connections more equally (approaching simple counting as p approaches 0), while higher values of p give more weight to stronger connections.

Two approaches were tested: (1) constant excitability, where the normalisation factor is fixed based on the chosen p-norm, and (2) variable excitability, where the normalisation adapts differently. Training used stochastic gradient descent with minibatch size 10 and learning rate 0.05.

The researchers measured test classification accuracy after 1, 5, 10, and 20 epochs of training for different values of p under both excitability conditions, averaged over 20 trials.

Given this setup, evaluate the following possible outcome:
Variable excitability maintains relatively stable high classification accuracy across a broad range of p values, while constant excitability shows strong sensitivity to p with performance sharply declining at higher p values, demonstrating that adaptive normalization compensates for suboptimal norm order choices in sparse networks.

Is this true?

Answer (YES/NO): NO